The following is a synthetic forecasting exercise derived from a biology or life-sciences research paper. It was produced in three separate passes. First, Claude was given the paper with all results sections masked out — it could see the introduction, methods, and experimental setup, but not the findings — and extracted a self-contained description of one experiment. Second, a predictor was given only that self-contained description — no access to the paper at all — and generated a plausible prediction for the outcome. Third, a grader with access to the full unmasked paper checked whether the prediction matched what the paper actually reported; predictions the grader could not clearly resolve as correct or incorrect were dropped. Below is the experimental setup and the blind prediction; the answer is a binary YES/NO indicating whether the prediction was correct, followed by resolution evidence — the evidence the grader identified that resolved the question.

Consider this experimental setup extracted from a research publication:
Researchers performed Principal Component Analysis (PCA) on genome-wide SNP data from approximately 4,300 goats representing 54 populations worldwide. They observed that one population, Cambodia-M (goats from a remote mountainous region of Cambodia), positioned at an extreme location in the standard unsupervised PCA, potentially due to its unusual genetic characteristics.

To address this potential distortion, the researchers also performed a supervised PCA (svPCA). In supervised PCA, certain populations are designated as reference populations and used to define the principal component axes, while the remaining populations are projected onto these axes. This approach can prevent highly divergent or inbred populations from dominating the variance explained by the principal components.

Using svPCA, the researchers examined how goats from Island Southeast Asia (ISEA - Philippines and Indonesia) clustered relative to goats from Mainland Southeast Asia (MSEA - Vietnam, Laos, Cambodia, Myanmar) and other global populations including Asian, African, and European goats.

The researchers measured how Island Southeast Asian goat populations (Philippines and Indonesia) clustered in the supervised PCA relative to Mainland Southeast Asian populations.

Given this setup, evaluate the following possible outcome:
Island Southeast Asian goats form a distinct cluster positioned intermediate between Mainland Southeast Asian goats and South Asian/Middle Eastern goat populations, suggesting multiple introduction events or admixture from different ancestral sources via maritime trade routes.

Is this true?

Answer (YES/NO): NO